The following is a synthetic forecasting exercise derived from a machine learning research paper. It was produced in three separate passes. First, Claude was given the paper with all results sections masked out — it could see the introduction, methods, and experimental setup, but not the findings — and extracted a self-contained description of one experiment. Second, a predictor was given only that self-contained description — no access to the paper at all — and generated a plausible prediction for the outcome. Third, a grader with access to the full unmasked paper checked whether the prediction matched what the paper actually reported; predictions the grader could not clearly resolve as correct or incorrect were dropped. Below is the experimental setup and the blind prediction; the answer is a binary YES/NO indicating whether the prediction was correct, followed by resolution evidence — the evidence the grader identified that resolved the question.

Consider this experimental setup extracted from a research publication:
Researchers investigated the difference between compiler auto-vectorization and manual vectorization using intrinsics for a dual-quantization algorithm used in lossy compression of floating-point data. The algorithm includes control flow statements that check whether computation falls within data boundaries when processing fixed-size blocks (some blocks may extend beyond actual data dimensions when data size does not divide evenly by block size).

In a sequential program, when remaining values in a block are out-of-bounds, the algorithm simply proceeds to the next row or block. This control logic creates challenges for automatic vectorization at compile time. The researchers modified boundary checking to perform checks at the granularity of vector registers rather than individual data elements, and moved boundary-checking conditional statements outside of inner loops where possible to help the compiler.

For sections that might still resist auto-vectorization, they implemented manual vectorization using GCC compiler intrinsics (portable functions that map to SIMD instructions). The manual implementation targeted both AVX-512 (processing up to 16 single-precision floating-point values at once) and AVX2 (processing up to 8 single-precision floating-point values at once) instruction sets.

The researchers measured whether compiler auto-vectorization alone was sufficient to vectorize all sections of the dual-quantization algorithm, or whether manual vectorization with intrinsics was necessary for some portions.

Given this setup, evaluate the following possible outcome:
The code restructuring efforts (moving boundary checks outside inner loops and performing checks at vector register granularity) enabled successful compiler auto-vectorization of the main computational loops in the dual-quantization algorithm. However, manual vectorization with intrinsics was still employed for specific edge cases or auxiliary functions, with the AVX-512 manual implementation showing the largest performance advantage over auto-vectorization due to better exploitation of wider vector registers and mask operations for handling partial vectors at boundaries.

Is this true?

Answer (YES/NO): NO